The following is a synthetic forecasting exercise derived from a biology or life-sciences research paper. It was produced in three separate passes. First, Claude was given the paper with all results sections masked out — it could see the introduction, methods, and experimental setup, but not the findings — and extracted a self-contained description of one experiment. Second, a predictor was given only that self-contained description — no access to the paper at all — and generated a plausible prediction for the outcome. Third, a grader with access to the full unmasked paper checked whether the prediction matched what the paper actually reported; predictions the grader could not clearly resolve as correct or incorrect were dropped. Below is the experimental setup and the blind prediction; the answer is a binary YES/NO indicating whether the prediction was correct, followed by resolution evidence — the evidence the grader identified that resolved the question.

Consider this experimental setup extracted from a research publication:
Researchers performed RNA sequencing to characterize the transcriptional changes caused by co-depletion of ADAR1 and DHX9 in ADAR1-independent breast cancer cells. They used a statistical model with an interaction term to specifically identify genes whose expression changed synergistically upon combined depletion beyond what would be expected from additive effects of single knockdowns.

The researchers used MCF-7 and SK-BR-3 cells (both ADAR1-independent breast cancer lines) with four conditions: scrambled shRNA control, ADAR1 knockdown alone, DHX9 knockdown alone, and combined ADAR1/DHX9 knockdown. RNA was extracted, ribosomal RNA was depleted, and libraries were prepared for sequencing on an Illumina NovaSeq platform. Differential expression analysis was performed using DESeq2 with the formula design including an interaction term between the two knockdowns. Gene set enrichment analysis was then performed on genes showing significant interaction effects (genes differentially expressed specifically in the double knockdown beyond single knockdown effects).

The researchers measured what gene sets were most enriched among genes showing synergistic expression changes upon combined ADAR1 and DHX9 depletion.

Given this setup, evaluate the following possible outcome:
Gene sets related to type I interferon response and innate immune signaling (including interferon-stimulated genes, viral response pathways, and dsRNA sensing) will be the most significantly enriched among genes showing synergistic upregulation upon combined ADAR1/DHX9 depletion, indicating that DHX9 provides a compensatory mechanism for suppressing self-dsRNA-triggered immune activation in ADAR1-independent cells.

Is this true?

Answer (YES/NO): YES